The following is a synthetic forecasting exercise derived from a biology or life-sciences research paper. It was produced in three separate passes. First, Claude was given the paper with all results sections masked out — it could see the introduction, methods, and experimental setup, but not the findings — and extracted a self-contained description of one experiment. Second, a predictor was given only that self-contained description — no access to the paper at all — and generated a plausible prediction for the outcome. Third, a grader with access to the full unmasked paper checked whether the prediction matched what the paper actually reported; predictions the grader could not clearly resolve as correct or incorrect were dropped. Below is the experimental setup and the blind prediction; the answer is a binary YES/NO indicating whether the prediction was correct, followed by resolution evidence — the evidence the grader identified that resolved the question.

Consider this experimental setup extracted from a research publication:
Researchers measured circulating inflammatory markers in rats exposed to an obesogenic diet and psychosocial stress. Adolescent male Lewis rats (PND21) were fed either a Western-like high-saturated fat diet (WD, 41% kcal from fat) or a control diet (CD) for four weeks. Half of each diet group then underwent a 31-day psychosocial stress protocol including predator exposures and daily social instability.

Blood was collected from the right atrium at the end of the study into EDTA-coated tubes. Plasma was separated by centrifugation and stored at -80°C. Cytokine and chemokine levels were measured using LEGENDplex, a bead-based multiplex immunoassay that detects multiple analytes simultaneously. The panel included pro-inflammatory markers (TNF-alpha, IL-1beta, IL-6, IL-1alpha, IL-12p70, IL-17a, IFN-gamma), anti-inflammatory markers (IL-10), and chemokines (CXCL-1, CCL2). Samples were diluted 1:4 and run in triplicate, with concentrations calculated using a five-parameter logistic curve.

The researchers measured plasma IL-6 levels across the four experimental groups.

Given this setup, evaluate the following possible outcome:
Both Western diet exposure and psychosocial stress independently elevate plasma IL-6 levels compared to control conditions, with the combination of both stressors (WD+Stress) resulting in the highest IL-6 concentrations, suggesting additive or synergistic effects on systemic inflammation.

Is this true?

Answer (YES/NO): NO